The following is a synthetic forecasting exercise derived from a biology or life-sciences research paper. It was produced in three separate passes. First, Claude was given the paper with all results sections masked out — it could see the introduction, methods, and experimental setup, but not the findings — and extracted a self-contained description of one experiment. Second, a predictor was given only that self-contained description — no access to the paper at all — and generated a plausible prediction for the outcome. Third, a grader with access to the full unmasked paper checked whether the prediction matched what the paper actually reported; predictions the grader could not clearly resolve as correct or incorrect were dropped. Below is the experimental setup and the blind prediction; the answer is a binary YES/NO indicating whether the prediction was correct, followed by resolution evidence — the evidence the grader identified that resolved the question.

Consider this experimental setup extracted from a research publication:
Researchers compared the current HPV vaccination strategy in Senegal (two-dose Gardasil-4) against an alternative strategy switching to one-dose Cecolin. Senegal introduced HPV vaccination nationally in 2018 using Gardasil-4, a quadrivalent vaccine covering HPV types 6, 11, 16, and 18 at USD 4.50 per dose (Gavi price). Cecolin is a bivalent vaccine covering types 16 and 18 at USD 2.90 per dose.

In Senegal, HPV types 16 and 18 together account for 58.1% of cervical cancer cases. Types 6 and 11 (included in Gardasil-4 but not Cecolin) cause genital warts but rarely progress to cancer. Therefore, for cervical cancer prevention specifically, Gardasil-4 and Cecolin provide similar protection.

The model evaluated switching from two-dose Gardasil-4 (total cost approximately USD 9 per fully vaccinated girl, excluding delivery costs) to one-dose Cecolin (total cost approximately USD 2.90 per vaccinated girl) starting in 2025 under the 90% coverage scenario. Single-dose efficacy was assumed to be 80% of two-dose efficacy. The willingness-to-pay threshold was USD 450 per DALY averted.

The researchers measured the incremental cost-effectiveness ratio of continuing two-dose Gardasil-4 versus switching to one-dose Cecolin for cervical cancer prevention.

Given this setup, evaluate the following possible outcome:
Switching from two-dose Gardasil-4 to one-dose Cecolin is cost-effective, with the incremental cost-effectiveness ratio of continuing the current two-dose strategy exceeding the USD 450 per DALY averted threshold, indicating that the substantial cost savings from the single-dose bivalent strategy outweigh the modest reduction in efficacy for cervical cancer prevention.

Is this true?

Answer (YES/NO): NO